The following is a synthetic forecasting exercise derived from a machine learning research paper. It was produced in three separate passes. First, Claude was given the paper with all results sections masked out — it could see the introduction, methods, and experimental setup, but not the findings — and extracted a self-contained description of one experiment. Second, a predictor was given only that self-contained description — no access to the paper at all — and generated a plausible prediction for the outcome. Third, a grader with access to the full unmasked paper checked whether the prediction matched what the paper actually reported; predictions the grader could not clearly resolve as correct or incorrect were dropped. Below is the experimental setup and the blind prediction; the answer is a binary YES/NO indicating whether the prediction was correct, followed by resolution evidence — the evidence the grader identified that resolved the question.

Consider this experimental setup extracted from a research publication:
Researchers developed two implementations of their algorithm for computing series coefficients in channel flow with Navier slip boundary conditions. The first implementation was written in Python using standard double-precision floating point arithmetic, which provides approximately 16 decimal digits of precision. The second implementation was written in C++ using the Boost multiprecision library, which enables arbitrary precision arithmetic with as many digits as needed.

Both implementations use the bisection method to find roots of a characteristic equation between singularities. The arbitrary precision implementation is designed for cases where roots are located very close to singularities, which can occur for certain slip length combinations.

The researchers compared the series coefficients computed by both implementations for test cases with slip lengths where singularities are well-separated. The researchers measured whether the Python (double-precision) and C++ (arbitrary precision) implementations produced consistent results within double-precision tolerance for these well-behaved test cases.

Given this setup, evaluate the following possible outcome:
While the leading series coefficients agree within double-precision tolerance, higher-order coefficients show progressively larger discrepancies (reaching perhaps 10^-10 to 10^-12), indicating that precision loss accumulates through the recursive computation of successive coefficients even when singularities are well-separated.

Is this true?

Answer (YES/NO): NO